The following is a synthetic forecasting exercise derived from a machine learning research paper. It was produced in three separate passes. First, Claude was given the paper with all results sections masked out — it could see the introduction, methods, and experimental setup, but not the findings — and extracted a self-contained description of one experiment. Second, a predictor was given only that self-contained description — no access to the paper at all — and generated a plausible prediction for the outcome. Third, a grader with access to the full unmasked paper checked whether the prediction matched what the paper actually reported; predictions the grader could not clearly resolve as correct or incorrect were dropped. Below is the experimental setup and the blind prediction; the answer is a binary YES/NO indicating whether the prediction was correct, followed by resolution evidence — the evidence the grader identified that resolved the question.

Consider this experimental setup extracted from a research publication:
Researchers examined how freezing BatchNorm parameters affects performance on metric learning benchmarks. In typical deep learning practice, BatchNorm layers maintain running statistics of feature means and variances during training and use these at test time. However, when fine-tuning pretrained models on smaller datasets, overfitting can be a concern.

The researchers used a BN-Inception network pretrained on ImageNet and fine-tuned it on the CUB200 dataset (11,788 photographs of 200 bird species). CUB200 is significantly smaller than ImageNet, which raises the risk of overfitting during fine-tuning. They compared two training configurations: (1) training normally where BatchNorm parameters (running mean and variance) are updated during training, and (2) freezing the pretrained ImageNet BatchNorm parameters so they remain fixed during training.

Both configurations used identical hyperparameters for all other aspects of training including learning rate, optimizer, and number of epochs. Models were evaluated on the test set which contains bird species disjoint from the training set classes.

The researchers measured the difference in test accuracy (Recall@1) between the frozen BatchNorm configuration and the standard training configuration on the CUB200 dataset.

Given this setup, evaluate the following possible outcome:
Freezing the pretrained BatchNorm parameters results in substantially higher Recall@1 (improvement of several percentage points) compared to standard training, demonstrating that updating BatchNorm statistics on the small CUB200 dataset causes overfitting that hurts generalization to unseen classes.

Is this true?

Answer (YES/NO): NO